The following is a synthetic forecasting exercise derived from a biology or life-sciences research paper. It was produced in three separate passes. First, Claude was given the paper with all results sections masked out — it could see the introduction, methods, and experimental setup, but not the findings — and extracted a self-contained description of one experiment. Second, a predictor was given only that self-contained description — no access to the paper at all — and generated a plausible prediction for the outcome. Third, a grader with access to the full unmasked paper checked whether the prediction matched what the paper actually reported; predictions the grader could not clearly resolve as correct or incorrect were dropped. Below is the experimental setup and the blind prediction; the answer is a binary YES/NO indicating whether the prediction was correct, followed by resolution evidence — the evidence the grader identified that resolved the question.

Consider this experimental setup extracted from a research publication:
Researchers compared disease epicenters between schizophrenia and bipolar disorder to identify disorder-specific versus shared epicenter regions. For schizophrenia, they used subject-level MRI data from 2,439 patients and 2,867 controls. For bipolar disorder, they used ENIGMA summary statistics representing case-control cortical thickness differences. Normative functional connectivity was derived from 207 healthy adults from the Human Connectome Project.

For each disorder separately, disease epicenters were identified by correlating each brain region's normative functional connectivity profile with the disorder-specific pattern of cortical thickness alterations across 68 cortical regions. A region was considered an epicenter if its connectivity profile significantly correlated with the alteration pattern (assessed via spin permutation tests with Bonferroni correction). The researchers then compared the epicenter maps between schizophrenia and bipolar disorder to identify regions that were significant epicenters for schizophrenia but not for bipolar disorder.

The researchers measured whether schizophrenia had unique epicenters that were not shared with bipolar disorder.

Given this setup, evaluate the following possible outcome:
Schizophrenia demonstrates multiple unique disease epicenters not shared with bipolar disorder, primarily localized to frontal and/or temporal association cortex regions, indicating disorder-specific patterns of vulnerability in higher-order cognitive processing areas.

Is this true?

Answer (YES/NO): NO